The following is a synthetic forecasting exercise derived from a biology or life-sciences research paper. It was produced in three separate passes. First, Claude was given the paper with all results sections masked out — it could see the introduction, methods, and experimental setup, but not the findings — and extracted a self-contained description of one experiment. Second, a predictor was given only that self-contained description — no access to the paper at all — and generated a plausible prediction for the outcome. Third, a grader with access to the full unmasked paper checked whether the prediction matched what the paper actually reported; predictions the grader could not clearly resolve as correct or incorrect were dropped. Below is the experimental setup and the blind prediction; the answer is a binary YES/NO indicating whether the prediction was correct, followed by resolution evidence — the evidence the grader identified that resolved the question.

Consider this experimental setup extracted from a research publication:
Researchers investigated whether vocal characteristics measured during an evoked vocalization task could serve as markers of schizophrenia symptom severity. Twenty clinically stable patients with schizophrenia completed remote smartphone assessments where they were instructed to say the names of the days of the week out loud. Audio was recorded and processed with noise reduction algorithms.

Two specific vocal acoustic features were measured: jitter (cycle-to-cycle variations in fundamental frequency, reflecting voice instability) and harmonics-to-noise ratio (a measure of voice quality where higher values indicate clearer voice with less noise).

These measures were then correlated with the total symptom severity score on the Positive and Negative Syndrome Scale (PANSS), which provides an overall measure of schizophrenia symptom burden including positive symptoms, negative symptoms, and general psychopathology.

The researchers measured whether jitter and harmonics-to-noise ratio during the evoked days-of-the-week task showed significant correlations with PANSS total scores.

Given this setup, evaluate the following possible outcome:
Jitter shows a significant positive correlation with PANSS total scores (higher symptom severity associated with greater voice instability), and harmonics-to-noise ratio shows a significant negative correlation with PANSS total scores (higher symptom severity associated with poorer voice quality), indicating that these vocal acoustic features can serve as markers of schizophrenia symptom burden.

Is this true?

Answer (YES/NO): NO